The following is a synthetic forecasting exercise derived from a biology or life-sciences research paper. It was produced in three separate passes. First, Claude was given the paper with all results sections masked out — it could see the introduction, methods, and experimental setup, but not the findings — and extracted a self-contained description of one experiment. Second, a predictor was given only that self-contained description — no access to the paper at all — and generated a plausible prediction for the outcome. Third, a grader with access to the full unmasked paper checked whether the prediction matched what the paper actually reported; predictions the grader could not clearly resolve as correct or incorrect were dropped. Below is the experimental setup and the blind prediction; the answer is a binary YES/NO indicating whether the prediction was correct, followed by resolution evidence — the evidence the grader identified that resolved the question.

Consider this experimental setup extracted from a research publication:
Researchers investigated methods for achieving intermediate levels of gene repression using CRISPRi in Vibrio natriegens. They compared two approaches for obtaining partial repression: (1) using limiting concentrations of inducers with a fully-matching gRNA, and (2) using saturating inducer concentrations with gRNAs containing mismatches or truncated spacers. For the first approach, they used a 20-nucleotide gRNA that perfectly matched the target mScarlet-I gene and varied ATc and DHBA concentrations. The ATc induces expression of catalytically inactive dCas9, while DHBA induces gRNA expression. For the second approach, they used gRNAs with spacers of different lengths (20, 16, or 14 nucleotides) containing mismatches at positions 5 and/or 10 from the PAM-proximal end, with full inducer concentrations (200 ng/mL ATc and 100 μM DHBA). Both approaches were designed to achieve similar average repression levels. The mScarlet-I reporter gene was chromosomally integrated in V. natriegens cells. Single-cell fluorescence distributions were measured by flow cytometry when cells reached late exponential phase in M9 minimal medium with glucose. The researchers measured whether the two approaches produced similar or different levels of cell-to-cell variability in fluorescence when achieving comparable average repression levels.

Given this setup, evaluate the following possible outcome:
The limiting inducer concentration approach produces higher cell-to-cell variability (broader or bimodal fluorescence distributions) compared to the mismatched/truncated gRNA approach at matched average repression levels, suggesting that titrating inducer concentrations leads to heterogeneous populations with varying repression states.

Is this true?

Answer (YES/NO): YES